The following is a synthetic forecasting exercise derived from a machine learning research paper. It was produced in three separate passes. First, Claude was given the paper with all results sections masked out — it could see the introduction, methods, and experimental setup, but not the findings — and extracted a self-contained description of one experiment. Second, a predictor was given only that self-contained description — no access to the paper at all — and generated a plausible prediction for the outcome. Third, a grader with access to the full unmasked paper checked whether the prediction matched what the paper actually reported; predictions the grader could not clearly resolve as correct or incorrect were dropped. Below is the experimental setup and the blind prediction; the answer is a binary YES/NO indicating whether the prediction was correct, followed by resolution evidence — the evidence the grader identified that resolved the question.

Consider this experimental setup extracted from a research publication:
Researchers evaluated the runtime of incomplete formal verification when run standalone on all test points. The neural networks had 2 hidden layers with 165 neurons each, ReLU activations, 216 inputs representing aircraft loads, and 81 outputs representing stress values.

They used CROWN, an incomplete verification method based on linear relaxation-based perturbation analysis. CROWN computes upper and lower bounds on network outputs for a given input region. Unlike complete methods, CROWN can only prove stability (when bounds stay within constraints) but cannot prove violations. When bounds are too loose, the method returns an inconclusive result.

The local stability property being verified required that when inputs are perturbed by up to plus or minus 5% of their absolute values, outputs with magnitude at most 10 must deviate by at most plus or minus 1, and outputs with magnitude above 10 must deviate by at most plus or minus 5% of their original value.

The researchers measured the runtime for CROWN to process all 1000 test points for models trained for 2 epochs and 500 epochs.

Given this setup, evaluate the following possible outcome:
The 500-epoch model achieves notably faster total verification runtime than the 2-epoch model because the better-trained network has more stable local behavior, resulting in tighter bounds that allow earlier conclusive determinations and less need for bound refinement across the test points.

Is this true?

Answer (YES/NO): NO